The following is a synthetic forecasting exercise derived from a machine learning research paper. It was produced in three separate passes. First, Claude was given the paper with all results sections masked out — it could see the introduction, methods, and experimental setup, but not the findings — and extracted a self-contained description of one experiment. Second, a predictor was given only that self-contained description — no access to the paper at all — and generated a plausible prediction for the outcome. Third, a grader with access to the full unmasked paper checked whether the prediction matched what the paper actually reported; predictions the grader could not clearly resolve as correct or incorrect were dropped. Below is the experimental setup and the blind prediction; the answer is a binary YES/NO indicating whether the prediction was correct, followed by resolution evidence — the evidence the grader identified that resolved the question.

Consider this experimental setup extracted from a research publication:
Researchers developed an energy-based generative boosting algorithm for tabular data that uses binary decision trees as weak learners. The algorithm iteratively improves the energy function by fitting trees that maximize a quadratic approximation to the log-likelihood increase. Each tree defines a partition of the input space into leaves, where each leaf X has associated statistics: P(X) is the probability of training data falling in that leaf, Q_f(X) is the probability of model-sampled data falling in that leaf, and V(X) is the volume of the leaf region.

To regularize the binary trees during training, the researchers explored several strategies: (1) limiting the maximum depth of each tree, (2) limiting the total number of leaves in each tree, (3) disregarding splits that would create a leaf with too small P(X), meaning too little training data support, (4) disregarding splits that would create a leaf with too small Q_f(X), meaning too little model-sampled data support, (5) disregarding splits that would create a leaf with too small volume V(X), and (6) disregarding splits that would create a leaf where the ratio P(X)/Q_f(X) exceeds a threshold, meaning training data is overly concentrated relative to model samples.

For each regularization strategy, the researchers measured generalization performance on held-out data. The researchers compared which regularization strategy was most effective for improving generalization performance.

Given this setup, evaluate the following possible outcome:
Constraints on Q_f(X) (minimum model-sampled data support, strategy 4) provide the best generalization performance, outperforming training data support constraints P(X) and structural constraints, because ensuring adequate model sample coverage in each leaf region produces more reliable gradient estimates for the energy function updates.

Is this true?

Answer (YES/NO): NO